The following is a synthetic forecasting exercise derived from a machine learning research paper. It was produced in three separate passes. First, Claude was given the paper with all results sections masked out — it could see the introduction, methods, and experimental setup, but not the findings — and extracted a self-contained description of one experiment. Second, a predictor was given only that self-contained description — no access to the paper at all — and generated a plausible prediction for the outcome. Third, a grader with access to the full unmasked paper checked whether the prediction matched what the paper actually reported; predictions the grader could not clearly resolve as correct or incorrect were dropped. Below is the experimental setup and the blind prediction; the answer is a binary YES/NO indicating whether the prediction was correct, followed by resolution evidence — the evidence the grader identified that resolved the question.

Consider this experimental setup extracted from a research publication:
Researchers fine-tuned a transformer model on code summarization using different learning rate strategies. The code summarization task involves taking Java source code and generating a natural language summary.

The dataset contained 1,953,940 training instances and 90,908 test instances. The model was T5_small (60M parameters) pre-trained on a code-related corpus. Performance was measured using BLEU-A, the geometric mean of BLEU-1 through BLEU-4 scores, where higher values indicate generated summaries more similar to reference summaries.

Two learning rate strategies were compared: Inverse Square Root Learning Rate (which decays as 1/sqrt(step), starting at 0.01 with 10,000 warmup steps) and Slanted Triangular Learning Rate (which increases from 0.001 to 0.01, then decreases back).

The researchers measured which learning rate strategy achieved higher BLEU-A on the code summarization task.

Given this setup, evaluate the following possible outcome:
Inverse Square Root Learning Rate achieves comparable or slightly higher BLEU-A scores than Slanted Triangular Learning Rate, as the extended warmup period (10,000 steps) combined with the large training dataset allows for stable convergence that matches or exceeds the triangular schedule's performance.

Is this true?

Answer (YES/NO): YES